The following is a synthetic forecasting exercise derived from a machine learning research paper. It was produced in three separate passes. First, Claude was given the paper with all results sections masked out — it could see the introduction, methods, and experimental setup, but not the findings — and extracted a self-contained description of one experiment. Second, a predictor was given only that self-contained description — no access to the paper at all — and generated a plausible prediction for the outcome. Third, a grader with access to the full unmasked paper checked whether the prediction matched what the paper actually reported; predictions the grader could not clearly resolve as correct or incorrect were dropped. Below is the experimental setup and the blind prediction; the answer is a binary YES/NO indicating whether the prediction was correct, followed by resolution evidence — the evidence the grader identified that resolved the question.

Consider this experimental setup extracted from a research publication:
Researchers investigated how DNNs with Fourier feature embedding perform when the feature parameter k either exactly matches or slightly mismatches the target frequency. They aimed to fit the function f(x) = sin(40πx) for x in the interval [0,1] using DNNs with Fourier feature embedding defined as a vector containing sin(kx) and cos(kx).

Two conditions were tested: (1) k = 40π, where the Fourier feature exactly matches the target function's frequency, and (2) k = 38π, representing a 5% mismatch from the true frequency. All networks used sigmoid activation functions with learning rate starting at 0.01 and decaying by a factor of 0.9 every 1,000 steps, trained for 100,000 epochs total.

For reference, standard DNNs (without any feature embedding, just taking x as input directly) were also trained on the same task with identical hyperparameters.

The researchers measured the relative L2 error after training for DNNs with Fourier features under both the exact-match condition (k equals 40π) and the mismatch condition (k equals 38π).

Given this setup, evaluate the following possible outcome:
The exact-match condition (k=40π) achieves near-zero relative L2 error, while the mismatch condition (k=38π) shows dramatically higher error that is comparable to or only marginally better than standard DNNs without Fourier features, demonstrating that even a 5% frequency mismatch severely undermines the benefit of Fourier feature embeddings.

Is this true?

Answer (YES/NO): NO